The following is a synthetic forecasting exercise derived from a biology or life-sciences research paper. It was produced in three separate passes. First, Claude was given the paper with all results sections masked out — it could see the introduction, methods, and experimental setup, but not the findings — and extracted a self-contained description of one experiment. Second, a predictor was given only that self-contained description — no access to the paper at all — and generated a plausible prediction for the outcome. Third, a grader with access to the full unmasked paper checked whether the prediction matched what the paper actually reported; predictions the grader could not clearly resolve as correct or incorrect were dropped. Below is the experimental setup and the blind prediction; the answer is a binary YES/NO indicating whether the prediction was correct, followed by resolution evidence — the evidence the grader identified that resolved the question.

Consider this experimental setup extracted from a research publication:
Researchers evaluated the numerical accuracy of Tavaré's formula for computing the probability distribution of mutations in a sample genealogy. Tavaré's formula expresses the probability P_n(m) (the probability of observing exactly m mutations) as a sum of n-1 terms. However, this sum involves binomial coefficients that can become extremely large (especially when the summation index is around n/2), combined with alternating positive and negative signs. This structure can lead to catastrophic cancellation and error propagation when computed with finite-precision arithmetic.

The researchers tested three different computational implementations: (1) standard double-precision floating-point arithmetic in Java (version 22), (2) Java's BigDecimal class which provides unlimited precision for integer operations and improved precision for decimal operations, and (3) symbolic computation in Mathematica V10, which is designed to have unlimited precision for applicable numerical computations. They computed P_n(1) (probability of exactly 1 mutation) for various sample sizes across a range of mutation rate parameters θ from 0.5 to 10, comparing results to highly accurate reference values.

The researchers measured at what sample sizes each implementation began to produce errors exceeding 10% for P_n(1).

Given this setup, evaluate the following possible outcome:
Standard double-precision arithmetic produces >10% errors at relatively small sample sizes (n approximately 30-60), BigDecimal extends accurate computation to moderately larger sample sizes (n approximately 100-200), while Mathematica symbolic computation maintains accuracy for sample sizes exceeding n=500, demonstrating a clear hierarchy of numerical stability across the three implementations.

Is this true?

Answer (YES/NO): NO